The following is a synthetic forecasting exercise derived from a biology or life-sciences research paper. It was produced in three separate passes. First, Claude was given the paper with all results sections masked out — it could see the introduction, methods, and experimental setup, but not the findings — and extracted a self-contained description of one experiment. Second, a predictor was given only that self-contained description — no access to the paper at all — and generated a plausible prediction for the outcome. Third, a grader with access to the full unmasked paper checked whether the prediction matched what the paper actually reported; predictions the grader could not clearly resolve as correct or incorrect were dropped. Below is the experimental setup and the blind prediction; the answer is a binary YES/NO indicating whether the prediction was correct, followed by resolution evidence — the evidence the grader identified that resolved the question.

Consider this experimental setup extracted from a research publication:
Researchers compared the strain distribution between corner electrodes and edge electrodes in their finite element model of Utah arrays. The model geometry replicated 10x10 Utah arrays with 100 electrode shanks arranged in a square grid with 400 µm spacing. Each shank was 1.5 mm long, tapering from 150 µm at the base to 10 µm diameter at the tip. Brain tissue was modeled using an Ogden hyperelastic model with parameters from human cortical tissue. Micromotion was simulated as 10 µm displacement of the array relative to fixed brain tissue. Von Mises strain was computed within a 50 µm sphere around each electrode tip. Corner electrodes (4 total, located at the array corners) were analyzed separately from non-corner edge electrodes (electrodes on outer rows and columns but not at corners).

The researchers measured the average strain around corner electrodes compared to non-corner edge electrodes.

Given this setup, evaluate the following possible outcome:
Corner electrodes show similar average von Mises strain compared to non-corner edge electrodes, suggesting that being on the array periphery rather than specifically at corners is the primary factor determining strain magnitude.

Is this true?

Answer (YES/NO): NO